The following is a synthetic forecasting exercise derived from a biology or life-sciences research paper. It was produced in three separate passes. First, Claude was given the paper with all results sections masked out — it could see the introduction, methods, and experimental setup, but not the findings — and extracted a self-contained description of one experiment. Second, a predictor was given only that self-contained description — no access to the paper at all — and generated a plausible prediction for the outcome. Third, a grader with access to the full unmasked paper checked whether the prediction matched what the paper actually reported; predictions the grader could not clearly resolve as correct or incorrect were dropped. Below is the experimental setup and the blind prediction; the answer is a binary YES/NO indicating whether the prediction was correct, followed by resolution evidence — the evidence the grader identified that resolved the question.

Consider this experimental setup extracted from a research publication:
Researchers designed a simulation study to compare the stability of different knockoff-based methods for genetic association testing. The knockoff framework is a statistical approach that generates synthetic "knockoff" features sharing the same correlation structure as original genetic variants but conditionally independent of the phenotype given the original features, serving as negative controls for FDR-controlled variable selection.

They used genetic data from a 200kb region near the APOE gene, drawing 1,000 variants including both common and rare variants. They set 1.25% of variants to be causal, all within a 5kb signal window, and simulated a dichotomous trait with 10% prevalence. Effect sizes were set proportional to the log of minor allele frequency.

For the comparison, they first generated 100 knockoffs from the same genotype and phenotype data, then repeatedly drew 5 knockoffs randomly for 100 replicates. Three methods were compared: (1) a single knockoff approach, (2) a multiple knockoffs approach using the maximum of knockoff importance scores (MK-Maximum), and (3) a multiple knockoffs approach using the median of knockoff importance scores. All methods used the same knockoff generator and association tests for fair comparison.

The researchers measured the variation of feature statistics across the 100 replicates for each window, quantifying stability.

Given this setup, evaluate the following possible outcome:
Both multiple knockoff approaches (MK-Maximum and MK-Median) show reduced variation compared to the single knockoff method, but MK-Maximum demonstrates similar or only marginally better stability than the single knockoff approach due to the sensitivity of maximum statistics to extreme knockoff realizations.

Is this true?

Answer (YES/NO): NO